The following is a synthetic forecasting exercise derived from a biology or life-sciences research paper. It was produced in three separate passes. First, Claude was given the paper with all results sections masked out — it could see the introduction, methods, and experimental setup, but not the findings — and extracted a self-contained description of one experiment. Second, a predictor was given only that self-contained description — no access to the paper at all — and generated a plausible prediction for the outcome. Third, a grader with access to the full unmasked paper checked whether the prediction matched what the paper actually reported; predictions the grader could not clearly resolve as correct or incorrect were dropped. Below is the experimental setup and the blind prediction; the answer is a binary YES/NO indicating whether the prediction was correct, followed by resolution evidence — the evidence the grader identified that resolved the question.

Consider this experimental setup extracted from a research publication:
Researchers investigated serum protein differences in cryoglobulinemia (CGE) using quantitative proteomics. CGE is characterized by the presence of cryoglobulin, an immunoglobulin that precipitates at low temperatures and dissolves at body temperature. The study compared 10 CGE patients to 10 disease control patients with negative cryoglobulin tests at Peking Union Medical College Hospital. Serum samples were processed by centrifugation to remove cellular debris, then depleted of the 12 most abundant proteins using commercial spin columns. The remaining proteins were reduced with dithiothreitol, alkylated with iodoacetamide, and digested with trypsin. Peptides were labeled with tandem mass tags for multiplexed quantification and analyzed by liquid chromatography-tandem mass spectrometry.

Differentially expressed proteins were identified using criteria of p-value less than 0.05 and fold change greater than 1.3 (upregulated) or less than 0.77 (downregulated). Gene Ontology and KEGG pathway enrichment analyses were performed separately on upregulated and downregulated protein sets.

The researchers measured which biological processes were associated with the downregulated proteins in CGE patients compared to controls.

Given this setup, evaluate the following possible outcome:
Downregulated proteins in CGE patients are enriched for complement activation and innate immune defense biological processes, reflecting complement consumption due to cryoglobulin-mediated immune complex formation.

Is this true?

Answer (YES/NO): NO